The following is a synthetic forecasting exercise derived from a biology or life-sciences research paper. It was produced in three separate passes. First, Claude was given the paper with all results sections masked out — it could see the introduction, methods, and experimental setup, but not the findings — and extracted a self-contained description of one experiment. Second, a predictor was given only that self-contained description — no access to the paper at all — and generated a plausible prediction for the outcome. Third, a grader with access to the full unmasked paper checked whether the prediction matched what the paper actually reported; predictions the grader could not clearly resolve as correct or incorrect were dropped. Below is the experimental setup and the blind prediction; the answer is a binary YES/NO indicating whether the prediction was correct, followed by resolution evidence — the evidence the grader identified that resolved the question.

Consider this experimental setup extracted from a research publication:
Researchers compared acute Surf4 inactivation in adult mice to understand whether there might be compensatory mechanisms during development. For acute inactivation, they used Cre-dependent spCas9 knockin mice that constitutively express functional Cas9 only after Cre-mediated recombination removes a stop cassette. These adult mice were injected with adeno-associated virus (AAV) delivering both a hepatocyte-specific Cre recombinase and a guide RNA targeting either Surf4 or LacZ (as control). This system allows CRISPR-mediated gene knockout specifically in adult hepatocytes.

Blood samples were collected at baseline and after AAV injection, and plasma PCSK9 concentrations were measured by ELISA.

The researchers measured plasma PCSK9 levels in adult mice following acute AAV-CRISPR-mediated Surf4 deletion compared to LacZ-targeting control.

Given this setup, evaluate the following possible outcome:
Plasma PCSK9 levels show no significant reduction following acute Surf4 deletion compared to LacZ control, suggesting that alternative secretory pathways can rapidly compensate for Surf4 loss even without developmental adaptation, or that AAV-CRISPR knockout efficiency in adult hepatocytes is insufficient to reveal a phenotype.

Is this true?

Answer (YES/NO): NO